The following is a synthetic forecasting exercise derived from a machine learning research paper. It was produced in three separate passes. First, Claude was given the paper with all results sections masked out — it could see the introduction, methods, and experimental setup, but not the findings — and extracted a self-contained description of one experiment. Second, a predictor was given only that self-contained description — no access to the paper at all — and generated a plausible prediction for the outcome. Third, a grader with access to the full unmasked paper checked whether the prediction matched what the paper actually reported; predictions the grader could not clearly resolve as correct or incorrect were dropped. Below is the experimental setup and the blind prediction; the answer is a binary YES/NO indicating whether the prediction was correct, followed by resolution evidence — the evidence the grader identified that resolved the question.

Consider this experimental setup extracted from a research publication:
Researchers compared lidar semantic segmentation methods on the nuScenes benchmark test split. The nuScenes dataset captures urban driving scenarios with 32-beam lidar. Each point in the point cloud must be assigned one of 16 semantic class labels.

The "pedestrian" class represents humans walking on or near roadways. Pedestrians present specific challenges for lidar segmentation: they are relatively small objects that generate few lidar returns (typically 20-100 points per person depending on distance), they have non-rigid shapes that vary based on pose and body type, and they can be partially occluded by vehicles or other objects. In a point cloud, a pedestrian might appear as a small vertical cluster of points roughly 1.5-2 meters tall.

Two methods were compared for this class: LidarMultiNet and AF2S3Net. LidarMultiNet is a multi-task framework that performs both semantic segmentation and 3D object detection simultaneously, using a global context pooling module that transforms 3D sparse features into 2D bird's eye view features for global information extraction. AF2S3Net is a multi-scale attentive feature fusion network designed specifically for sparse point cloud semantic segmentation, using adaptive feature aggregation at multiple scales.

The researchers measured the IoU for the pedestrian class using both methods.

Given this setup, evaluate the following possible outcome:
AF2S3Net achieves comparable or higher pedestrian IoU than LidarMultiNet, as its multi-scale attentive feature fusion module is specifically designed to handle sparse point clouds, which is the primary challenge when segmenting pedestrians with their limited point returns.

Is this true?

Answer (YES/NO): NO